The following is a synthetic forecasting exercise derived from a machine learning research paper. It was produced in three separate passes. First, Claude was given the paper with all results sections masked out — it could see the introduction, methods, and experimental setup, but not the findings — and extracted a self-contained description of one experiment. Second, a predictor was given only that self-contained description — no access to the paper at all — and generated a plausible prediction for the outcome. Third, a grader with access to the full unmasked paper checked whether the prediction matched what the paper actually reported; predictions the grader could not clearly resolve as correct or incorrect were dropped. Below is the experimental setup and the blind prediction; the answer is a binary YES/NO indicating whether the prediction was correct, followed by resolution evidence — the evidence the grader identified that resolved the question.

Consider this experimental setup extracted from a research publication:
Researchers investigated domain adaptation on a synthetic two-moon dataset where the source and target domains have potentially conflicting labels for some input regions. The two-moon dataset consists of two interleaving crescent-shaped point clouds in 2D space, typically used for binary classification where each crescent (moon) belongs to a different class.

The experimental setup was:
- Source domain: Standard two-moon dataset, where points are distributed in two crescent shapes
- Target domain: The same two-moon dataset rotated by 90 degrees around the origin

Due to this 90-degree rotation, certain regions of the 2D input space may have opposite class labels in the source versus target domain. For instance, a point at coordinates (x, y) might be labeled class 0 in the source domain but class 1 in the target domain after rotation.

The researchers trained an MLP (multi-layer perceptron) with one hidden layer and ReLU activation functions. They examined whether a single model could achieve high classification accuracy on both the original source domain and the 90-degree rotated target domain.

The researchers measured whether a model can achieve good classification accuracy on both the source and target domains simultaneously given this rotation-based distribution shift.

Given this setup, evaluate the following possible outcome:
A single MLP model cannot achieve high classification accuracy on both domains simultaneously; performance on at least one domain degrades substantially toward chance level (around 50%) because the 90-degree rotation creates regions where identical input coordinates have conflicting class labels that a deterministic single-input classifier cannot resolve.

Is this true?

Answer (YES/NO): YES